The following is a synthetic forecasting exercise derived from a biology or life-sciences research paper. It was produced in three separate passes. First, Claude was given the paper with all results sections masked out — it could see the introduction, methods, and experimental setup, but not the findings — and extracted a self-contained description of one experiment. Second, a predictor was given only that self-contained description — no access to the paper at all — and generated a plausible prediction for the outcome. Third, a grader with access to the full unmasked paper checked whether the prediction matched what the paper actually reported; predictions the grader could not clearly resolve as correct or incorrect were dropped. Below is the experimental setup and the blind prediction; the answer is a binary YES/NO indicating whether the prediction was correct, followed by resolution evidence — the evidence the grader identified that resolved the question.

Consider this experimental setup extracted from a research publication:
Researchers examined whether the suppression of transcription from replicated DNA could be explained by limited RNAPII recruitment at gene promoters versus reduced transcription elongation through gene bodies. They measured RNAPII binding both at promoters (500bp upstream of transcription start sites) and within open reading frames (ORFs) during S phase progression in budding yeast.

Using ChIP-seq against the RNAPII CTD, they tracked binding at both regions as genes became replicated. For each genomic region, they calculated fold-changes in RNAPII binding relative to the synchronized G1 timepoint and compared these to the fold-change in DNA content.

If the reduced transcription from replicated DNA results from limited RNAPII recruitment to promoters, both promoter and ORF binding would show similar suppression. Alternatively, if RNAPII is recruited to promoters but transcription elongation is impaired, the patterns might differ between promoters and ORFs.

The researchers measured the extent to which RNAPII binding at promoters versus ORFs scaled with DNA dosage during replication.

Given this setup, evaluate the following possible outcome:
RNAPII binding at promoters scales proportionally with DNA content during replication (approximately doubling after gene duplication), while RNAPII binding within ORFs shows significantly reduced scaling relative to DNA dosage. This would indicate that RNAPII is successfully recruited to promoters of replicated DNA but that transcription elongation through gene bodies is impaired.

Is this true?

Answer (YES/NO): NO